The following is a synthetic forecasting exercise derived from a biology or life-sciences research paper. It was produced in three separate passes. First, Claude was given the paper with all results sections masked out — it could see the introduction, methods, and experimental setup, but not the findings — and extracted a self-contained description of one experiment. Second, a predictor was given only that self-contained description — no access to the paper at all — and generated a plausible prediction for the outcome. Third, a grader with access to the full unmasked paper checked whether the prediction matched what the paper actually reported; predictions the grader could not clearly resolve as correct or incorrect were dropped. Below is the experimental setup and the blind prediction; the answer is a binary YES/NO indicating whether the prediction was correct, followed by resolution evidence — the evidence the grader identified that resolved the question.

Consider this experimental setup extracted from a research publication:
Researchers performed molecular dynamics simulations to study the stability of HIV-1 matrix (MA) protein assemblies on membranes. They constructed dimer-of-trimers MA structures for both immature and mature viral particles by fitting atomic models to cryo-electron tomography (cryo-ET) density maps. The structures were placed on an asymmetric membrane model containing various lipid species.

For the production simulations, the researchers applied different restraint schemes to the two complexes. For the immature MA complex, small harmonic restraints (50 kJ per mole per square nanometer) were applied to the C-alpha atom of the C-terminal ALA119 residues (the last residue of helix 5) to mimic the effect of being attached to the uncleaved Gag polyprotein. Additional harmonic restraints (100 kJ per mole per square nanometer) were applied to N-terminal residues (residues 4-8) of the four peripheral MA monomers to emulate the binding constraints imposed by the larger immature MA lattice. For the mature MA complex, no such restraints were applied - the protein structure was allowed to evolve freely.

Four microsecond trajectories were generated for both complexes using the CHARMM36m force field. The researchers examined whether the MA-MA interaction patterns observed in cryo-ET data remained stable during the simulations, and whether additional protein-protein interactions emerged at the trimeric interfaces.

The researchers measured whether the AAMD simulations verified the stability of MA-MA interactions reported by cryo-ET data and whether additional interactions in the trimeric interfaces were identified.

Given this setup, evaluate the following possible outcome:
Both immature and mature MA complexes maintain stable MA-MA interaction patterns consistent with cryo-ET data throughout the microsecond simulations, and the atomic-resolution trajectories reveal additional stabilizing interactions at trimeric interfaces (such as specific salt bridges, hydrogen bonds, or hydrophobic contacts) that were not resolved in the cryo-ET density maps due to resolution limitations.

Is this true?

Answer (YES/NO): YES